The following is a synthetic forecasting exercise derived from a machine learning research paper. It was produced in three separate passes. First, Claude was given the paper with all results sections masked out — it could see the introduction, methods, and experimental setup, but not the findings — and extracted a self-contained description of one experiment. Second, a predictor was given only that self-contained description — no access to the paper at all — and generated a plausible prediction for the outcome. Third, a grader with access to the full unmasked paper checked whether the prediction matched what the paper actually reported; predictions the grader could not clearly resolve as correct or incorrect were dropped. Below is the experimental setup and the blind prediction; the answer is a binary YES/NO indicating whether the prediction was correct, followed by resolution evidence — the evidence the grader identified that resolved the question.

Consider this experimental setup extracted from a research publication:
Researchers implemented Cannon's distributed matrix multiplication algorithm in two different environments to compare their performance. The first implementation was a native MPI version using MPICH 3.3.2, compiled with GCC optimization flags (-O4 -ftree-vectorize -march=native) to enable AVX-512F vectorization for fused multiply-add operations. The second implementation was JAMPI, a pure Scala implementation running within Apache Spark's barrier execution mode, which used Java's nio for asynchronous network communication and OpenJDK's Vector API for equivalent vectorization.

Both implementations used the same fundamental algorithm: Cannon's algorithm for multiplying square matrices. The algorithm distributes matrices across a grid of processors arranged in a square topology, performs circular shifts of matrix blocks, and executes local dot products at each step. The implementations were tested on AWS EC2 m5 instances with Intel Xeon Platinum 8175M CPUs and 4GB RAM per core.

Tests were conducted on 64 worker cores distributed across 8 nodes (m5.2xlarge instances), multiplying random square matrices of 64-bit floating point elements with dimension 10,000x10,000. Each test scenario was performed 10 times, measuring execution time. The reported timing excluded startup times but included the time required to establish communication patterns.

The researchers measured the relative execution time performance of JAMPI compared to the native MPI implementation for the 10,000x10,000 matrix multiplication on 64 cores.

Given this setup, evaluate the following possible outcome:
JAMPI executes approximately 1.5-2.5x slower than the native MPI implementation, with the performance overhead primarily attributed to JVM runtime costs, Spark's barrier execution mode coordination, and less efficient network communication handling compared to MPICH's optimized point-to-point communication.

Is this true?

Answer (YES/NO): NO